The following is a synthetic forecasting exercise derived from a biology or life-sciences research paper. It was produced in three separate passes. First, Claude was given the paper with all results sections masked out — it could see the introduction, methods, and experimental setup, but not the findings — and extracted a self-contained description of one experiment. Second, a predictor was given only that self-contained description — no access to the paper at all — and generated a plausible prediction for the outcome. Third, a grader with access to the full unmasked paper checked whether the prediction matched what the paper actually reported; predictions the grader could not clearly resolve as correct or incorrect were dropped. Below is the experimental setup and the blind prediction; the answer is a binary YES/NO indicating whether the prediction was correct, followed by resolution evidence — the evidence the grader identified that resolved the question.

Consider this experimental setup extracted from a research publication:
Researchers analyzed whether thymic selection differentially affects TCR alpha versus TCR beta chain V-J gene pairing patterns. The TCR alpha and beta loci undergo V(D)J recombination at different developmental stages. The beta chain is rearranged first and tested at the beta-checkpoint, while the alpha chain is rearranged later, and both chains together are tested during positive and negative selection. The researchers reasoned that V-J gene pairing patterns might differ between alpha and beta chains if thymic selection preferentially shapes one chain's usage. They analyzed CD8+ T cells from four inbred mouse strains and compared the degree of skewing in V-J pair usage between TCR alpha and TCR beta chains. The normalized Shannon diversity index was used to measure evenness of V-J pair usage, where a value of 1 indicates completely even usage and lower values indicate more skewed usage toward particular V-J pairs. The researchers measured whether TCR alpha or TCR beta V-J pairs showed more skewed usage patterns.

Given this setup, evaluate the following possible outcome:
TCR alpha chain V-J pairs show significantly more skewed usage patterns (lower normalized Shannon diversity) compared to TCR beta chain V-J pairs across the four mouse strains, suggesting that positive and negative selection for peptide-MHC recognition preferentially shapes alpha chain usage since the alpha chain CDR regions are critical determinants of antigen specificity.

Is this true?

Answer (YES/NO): NO